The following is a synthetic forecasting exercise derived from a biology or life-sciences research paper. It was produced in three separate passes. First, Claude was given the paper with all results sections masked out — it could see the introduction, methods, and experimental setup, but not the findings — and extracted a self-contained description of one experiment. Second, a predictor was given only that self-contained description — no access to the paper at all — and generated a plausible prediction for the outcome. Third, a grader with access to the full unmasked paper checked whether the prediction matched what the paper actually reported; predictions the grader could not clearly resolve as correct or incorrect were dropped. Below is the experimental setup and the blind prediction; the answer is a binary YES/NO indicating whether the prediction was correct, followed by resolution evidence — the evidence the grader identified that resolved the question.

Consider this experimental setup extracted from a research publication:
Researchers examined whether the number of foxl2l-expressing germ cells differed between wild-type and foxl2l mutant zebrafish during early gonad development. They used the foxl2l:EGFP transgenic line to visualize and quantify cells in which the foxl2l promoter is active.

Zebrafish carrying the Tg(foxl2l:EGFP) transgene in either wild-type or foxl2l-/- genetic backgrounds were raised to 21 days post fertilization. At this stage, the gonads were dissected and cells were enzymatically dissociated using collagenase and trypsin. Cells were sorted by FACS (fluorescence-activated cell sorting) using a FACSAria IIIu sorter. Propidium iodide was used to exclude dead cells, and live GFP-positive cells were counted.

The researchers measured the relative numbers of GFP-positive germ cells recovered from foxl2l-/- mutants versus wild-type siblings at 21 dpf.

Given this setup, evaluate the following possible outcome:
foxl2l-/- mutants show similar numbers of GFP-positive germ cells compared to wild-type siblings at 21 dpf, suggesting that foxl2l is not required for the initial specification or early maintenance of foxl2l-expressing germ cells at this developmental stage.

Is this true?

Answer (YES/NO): NO